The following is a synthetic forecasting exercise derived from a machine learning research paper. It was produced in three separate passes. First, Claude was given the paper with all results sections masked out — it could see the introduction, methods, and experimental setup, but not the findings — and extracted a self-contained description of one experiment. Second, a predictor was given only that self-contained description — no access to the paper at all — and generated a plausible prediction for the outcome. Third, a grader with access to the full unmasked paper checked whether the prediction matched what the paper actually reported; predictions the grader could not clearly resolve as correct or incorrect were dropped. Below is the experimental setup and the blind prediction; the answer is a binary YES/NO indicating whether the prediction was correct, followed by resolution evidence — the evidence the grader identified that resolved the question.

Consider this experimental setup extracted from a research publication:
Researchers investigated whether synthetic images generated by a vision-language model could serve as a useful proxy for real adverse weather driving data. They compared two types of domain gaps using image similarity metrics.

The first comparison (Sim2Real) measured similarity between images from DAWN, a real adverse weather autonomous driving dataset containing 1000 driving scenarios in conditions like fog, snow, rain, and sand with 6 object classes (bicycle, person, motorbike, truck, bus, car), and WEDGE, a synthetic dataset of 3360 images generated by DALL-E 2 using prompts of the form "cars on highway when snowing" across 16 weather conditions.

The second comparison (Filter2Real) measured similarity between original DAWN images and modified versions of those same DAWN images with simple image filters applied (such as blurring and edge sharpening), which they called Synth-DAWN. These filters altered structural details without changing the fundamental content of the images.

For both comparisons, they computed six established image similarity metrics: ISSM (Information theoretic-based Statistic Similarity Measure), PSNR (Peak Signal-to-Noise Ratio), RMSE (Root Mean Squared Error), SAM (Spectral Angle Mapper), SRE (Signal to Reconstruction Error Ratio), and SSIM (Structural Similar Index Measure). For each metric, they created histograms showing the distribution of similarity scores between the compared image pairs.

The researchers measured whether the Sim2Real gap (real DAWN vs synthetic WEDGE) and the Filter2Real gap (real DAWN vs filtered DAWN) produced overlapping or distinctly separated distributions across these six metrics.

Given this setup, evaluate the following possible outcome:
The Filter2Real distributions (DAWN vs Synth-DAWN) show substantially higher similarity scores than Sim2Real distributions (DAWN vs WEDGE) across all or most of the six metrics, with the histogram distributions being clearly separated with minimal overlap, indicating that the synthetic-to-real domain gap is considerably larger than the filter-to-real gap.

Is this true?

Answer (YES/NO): NO